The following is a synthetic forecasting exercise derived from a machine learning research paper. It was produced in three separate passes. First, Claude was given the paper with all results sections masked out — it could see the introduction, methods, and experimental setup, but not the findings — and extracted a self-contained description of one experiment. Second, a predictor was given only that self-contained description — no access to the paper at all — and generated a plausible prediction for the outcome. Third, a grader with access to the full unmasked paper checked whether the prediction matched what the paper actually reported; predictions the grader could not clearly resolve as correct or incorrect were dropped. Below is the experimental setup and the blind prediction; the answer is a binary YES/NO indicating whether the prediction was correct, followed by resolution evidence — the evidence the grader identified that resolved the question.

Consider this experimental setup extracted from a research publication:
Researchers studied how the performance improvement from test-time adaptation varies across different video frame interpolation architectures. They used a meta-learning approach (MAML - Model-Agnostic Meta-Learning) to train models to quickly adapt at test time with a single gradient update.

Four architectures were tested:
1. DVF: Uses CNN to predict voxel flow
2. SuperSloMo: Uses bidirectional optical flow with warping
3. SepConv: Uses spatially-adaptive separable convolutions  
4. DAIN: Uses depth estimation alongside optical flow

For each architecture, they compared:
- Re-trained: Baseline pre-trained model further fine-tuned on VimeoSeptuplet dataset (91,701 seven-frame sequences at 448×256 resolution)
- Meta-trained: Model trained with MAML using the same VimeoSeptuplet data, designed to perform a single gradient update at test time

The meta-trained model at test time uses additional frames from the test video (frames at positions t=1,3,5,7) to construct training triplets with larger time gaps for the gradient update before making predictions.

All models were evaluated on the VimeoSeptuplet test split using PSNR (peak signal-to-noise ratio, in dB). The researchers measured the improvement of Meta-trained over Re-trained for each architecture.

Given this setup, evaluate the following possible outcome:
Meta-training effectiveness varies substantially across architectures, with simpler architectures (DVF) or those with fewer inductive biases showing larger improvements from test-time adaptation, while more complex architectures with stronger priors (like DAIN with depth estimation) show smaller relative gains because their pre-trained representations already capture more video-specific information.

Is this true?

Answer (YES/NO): NO